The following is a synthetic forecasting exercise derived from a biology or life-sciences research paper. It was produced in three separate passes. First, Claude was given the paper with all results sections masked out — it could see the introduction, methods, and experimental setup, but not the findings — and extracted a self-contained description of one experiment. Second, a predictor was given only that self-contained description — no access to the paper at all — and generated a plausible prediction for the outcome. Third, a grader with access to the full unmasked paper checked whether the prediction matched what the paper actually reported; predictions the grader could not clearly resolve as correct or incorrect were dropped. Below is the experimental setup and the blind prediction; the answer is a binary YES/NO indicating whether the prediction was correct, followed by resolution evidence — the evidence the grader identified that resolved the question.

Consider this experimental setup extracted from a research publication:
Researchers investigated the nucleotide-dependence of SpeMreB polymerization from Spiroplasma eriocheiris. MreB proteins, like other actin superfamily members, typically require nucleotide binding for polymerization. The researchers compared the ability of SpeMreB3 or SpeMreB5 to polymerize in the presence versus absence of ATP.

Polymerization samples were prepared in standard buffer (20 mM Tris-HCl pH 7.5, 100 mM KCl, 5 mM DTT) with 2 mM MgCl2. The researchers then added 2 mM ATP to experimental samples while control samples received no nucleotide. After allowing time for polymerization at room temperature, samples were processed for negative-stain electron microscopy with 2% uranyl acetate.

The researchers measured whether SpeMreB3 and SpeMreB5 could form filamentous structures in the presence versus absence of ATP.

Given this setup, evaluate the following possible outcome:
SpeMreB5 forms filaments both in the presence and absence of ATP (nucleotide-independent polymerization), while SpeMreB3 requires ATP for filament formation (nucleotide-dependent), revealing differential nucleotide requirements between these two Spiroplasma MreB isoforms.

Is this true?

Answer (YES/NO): NO